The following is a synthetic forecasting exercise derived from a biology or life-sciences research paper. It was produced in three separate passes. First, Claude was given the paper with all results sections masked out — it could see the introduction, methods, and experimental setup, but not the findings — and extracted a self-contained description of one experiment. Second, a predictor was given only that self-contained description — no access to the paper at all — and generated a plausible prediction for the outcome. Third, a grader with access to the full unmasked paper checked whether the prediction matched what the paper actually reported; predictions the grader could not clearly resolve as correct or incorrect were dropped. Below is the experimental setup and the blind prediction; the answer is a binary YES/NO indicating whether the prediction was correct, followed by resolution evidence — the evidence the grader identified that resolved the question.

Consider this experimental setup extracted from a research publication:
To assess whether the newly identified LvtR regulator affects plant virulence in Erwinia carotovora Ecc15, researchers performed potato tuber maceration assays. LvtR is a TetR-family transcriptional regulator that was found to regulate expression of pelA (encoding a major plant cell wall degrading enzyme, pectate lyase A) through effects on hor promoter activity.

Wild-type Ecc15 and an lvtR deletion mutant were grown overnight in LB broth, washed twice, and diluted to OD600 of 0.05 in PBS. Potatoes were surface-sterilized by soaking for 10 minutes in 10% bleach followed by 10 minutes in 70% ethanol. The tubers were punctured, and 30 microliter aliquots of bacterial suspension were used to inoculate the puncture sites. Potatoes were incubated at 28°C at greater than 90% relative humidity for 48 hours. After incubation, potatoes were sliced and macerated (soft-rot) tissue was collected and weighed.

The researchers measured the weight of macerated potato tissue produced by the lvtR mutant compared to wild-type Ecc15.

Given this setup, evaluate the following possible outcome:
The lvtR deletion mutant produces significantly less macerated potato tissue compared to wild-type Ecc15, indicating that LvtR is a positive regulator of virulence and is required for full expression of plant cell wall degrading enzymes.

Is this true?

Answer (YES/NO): YES